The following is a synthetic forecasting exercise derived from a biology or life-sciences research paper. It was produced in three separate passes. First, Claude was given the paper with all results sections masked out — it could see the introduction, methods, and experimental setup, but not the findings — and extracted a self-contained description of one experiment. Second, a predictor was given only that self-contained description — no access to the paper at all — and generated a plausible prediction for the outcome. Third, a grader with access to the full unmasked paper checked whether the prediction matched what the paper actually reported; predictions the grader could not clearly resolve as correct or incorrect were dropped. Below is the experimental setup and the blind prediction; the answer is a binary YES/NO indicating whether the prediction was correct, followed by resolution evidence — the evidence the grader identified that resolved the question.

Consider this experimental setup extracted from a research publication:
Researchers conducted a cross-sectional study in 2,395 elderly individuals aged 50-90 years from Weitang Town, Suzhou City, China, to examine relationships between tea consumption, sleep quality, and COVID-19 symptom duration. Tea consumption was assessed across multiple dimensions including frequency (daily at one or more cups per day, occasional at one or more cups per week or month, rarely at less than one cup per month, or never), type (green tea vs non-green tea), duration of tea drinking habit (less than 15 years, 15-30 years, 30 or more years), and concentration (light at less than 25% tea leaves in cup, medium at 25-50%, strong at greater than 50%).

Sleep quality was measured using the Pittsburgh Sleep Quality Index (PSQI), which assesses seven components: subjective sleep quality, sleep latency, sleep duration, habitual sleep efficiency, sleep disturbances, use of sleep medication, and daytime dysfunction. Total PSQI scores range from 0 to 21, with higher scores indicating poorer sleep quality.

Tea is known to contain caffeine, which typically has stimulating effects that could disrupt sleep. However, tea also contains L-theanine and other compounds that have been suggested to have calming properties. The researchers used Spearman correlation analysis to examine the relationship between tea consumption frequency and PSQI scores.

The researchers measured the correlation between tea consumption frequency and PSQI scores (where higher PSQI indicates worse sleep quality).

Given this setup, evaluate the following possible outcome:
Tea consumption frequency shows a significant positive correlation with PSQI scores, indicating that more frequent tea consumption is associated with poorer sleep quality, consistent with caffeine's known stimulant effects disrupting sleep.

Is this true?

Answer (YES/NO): NO